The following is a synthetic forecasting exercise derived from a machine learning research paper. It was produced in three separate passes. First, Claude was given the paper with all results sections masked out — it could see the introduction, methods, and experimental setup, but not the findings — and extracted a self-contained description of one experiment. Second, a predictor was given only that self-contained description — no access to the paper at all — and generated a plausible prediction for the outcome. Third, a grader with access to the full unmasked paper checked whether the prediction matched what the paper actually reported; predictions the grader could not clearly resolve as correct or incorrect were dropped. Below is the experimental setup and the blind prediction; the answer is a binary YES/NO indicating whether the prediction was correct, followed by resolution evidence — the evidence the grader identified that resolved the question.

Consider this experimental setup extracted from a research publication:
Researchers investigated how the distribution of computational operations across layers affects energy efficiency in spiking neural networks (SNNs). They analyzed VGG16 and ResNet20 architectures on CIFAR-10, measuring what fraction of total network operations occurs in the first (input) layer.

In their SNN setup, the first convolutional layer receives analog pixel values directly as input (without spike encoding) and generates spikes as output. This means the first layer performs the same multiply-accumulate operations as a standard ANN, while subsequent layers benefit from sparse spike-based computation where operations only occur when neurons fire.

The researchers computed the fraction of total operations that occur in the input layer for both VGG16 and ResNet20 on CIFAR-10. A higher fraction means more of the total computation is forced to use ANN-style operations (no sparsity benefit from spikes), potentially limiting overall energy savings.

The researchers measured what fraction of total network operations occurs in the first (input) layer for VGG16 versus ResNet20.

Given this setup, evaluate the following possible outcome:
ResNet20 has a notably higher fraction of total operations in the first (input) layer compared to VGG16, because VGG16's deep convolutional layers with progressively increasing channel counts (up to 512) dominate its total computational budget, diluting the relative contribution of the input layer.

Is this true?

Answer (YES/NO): YES